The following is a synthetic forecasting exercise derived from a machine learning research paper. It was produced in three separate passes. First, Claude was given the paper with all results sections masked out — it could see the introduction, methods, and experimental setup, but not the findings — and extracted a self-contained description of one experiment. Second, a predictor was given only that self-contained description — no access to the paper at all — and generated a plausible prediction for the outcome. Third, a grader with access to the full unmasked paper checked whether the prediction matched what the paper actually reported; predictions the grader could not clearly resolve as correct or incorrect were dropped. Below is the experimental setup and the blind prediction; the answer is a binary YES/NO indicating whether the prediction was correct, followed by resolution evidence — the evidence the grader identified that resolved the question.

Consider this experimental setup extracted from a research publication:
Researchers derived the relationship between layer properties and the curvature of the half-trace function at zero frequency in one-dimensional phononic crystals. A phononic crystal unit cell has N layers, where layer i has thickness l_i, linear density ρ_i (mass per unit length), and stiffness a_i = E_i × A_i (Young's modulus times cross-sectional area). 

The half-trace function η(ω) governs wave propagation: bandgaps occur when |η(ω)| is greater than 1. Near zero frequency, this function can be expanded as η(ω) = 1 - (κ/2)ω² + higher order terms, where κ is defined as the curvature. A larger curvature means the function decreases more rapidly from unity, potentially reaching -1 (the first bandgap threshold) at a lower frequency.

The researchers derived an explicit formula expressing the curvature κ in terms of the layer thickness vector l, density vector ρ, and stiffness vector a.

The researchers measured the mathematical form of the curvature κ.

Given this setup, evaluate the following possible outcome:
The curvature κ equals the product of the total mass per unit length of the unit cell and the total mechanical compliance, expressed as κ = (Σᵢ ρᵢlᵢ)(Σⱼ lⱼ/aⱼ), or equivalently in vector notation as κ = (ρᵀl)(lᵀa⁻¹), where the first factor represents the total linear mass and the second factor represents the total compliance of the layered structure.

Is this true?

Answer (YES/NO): YES